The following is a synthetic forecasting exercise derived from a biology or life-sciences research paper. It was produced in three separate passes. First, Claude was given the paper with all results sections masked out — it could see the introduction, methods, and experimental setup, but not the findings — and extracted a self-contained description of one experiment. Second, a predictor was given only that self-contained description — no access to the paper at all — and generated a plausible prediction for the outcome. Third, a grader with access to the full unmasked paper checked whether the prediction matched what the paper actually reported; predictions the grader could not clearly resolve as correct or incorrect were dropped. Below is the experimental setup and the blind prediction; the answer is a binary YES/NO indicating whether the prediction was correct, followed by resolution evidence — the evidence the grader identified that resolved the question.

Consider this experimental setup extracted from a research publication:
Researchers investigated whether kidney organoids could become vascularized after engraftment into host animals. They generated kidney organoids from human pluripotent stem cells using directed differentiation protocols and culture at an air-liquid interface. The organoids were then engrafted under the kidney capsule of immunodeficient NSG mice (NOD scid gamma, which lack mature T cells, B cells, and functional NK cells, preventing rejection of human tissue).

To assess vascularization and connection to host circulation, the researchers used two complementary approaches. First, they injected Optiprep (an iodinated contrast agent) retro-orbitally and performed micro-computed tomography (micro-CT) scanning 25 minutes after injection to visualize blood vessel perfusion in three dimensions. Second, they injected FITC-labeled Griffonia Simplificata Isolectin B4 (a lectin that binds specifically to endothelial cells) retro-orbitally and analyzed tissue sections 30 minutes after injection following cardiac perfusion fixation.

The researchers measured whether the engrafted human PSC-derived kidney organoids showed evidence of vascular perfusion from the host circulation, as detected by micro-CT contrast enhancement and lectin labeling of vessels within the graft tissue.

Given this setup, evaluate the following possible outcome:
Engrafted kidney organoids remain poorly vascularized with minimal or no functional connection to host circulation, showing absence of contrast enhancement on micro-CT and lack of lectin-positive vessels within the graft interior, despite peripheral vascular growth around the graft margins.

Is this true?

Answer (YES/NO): NO